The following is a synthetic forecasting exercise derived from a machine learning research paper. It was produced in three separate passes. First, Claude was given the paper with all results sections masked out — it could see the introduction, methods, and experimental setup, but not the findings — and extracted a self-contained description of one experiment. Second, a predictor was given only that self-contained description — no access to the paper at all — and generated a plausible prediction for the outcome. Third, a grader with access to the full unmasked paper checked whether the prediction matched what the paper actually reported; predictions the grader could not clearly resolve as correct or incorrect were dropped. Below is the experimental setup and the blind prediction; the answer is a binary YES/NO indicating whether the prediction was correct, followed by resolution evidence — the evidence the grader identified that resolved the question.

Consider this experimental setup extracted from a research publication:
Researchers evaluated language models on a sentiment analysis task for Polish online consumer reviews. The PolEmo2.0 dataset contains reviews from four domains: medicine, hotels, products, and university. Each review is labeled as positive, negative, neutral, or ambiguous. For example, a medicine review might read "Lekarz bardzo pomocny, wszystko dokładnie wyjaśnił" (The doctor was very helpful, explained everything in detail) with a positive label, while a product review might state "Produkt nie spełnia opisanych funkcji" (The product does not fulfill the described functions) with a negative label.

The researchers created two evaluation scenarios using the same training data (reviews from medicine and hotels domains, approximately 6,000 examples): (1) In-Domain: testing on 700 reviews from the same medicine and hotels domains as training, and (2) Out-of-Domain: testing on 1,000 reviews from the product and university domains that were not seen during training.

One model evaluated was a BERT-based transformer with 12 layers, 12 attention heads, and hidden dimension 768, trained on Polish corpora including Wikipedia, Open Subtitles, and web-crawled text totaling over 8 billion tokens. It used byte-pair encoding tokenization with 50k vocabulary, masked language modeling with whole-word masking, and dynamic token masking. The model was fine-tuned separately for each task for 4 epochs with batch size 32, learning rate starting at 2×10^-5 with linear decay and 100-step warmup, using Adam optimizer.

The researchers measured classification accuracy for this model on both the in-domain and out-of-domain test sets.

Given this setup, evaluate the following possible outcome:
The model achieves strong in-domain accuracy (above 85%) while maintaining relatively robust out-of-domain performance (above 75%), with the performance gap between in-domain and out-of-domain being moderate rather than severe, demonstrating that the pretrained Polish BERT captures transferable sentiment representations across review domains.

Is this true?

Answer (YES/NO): YES